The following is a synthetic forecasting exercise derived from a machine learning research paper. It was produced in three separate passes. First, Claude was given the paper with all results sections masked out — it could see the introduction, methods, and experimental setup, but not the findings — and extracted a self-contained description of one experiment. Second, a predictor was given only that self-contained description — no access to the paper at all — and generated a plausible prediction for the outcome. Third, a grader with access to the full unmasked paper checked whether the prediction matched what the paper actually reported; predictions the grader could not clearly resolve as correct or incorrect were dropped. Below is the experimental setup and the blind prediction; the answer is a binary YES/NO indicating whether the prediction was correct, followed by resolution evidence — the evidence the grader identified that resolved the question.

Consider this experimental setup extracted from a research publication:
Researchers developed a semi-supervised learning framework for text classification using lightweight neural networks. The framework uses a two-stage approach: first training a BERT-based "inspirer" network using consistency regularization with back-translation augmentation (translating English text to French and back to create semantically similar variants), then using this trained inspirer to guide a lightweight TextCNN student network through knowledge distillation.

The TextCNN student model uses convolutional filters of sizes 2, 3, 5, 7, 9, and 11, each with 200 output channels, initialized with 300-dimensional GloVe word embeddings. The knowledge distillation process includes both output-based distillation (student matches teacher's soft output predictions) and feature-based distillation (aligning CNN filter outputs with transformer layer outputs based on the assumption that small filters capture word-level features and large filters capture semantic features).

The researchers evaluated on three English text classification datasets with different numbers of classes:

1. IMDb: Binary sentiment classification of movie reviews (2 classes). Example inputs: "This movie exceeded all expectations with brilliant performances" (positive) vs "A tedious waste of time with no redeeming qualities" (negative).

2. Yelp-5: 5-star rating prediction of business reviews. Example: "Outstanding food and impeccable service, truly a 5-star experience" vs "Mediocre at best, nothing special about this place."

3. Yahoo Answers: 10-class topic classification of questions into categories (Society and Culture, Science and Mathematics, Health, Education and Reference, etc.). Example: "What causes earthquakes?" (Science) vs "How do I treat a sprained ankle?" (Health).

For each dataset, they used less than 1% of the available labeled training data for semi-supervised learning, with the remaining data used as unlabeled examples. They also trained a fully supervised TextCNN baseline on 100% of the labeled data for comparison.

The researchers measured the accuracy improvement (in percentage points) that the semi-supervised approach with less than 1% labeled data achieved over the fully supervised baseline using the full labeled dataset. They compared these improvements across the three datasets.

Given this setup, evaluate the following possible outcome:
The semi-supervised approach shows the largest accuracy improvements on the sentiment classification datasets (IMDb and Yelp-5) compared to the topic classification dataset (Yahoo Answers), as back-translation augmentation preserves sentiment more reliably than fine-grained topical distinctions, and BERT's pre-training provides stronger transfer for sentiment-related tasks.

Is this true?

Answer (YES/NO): YES